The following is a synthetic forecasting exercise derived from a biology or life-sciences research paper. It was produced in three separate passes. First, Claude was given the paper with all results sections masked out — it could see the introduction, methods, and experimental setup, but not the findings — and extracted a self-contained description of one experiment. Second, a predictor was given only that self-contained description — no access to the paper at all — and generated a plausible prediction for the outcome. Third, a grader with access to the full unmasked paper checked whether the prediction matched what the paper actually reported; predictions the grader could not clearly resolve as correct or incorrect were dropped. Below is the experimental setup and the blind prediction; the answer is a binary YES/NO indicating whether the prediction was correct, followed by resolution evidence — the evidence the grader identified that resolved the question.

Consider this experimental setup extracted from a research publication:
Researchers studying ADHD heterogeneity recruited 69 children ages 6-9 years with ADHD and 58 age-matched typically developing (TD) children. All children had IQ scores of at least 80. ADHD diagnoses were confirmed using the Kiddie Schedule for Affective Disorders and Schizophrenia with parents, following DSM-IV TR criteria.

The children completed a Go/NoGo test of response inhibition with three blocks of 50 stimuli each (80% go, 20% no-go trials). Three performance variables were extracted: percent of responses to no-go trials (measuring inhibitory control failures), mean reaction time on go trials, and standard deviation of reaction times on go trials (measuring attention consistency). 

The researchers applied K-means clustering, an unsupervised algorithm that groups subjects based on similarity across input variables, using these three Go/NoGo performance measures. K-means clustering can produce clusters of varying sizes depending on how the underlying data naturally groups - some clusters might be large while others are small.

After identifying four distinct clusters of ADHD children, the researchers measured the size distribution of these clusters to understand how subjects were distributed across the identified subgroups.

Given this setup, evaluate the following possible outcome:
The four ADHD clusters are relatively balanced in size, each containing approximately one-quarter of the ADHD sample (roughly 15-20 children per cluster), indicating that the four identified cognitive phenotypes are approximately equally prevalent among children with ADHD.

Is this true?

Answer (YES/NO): NO